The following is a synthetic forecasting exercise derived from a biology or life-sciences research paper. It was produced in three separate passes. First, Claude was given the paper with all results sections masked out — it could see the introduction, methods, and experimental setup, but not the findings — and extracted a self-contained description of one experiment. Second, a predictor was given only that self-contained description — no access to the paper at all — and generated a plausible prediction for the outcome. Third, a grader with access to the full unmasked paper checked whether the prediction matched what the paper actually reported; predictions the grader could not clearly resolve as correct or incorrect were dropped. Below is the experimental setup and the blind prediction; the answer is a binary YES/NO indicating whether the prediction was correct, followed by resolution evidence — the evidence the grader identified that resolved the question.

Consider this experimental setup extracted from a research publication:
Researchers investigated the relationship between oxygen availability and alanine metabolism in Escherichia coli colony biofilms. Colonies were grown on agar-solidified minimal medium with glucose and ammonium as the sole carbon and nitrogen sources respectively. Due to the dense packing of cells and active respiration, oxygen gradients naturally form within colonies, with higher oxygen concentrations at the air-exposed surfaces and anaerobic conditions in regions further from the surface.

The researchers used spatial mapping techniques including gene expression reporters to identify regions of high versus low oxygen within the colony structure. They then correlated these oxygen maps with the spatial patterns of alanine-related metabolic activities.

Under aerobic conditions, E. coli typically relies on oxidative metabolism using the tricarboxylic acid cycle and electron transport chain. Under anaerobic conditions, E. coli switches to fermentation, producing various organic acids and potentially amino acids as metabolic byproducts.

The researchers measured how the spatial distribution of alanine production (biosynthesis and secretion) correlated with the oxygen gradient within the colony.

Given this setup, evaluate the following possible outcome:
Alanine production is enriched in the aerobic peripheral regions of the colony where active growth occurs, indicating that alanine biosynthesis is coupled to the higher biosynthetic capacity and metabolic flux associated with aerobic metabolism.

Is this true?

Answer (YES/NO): NO